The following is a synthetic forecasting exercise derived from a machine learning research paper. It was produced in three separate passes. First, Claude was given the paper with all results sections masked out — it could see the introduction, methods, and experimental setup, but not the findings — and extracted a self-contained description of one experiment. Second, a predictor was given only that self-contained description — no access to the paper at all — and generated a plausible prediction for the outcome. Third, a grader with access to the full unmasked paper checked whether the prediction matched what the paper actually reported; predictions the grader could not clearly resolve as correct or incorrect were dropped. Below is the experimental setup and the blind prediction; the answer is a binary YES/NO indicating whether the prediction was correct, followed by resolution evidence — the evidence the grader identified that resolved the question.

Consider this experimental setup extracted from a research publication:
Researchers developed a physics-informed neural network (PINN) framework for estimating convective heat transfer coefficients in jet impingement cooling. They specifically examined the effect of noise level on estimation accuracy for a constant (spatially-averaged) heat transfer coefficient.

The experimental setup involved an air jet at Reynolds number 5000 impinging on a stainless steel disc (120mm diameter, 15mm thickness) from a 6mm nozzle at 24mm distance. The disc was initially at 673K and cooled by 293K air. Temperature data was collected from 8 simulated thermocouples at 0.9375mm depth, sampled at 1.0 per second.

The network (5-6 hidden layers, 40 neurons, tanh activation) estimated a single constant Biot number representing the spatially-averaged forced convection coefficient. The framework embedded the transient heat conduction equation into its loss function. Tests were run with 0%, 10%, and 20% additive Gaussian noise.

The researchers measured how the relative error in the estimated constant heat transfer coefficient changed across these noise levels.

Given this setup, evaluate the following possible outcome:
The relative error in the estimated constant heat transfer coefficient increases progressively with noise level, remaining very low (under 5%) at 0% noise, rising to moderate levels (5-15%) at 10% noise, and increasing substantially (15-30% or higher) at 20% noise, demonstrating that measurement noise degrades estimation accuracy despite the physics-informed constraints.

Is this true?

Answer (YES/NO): NO